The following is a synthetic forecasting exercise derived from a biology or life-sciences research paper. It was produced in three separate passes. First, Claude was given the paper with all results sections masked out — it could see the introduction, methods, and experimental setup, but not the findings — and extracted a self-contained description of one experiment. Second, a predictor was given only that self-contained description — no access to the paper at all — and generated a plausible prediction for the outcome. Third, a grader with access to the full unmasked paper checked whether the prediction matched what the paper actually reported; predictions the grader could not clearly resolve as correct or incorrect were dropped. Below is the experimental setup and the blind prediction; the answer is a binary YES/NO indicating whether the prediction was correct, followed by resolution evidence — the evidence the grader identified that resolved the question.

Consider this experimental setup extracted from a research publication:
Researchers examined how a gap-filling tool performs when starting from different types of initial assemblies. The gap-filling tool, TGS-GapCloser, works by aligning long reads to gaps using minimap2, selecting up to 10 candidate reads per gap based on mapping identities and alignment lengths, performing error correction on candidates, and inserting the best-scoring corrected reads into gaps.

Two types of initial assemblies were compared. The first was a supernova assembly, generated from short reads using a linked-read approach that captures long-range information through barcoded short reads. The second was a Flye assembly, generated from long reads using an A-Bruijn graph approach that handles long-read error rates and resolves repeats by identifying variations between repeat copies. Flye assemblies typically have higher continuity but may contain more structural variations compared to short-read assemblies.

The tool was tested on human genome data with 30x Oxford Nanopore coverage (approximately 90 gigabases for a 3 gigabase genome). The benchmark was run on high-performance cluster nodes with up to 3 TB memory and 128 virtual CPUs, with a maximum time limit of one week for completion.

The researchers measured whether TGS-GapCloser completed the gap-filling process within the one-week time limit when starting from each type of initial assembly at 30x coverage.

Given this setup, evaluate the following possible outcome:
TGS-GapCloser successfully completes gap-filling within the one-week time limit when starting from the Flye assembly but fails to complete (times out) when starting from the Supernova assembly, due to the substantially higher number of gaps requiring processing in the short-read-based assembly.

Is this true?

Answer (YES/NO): NO